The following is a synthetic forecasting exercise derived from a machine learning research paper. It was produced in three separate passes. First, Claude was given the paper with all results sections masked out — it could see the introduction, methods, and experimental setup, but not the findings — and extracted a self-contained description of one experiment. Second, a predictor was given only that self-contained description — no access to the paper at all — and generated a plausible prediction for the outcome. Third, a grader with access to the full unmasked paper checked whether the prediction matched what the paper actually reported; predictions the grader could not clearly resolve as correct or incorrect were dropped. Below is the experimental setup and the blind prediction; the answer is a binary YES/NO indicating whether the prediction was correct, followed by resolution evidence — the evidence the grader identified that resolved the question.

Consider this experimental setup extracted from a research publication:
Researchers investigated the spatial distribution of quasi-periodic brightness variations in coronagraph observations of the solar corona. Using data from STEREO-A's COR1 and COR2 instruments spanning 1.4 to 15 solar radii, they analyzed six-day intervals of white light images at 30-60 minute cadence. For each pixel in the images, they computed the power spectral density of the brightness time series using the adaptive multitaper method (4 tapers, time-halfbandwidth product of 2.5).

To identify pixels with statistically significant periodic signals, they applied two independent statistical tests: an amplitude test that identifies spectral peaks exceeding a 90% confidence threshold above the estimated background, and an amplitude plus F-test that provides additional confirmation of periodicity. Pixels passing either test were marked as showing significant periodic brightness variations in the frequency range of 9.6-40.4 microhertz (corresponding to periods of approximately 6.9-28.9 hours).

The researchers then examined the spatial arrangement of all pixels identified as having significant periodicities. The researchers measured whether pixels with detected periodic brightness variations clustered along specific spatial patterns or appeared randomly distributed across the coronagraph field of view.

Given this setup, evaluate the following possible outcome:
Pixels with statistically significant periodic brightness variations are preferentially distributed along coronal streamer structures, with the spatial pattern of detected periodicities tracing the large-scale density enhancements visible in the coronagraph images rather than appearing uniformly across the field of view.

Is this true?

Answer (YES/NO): YES